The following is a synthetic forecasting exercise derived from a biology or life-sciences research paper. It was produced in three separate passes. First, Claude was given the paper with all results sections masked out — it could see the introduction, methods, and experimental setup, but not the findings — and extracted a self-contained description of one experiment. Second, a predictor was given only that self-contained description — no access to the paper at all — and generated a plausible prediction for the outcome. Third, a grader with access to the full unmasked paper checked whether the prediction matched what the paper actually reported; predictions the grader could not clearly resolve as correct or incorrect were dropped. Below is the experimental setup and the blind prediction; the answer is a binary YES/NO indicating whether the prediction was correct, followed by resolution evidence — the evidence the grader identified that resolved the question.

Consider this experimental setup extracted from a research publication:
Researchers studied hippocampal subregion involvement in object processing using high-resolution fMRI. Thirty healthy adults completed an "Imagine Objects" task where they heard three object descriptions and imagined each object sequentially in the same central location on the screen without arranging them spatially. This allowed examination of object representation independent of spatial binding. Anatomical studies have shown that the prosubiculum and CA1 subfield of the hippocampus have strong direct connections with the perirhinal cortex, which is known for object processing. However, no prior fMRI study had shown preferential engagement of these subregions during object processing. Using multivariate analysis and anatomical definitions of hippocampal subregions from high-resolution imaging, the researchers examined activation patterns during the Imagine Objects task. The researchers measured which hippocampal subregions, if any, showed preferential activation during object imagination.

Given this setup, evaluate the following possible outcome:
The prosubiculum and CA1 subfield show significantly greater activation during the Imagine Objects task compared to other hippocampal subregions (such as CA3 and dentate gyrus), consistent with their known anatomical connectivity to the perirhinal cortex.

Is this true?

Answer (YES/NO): NO